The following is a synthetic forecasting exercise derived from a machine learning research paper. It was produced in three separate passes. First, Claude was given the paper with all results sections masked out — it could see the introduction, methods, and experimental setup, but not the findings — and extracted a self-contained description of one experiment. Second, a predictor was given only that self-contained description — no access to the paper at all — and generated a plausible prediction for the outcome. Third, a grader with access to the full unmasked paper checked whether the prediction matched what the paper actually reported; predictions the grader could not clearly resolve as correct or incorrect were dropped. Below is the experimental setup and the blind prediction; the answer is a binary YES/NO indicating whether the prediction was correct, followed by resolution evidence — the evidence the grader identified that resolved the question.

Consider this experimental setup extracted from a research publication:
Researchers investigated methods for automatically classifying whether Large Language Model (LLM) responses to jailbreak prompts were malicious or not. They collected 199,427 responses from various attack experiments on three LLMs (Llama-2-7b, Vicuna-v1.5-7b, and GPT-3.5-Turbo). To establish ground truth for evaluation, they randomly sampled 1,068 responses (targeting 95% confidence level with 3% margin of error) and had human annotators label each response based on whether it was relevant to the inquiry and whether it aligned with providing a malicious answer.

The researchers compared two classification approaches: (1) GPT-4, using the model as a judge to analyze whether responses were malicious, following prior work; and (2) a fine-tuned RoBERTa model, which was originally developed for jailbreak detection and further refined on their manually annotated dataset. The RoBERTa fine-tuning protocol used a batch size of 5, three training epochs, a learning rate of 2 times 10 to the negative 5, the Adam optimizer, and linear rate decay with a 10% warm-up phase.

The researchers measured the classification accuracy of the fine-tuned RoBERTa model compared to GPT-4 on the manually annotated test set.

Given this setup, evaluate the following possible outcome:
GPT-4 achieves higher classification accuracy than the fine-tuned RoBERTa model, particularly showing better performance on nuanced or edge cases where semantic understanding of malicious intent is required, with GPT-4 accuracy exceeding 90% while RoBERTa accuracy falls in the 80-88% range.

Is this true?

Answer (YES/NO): NO